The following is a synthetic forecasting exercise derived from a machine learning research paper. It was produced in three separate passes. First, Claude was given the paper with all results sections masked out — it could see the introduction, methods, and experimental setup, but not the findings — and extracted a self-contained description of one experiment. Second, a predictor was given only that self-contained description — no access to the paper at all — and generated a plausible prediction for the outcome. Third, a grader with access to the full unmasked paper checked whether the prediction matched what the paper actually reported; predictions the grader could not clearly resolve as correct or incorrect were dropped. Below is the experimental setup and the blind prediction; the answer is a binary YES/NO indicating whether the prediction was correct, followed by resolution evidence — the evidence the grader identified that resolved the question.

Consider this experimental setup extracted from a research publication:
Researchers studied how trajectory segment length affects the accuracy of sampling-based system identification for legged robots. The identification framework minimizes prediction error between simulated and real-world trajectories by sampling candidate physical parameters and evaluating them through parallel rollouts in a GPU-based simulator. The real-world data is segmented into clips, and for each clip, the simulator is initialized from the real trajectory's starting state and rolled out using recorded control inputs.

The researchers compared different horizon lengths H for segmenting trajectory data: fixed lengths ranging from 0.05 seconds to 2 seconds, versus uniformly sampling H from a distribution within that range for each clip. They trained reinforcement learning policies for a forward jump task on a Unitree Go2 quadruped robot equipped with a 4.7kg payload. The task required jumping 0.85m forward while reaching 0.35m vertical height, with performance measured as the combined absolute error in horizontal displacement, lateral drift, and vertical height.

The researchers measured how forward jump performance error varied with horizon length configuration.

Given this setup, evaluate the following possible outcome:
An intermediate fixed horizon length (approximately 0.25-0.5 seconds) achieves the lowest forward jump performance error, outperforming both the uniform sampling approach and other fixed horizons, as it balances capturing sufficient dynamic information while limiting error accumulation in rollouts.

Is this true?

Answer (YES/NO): NO